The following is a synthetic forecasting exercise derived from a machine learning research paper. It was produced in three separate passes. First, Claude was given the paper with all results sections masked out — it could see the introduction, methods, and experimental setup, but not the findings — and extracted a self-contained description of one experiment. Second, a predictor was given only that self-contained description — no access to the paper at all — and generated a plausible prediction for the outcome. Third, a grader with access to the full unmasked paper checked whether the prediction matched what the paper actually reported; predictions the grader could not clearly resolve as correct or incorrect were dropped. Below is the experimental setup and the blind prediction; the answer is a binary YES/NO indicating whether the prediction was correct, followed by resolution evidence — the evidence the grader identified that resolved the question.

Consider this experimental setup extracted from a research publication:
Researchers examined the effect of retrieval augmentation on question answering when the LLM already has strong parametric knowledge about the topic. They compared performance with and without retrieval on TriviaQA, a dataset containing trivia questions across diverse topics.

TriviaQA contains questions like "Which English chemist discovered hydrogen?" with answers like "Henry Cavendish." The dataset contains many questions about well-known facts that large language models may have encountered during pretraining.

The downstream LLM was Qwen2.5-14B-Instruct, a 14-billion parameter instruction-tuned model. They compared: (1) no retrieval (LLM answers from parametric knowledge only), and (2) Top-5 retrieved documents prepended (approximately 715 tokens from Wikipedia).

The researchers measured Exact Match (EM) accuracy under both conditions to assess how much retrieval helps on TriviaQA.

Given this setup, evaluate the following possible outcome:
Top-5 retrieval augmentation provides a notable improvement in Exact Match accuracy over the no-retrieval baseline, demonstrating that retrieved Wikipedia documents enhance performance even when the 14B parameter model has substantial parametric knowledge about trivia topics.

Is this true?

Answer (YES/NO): YES